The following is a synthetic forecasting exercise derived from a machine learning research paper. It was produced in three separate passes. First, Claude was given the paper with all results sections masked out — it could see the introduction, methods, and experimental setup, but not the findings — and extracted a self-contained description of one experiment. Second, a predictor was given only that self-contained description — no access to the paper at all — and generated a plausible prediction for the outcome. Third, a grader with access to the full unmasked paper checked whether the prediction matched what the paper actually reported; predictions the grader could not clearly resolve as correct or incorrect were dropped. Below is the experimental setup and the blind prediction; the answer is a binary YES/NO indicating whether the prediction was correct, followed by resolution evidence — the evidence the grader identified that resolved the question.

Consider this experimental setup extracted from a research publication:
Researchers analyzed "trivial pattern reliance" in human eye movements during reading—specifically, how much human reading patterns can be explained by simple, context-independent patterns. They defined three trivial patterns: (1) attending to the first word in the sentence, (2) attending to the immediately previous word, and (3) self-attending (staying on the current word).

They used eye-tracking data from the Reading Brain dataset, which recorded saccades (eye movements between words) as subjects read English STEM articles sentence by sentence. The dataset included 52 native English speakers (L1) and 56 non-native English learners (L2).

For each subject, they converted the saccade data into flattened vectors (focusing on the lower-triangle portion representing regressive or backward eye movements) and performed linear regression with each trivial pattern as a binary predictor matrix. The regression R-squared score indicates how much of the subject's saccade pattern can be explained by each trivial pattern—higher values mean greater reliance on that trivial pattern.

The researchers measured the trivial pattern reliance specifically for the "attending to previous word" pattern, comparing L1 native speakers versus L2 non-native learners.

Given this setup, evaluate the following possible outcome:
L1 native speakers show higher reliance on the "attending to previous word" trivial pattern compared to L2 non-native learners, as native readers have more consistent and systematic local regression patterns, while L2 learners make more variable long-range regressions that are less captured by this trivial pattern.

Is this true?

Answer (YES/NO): NO